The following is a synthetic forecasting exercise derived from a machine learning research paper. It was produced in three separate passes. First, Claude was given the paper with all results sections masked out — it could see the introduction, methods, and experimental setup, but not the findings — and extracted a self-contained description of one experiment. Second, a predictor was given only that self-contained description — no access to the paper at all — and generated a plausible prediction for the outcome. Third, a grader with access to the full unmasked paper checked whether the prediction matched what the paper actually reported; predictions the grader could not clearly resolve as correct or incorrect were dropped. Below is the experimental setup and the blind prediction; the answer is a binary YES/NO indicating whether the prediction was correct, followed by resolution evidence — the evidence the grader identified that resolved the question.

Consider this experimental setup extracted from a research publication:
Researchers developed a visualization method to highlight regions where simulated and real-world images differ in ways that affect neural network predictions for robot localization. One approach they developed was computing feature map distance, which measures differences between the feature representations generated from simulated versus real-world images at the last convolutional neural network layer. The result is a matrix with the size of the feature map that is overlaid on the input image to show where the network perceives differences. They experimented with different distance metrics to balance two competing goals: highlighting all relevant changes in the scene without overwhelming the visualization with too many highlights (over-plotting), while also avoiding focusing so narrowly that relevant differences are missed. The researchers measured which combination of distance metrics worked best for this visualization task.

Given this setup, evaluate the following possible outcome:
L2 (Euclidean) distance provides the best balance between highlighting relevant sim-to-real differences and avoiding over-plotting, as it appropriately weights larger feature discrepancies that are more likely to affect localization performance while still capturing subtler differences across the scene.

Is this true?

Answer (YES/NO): NO